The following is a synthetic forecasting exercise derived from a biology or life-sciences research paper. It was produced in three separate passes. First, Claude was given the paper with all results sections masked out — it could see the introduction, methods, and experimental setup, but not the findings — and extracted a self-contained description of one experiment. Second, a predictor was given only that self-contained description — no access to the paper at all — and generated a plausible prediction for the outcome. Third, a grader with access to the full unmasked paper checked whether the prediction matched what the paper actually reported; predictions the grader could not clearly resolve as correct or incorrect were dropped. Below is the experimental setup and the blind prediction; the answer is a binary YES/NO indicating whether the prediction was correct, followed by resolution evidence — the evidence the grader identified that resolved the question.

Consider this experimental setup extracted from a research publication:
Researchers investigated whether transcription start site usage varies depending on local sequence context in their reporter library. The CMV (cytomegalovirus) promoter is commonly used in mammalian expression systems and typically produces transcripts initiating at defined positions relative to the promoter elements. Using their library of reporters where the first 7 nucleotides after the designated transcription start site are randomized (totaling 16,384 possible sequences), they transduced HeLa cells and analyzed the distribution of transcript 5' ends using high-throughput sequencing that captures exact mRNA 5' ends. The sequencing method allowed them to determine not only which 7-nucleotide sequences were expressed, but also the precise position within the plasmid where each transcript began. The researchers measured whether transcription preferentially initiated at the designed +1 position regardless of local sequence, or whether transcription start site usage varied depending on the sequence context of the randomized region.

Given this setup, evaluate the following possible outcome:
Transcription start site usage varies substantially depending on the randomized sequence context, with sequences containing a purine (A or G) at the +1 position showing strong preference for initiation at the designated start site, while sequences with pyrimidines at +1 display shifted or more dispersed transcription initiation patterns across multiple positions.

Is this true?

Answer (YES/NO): NO